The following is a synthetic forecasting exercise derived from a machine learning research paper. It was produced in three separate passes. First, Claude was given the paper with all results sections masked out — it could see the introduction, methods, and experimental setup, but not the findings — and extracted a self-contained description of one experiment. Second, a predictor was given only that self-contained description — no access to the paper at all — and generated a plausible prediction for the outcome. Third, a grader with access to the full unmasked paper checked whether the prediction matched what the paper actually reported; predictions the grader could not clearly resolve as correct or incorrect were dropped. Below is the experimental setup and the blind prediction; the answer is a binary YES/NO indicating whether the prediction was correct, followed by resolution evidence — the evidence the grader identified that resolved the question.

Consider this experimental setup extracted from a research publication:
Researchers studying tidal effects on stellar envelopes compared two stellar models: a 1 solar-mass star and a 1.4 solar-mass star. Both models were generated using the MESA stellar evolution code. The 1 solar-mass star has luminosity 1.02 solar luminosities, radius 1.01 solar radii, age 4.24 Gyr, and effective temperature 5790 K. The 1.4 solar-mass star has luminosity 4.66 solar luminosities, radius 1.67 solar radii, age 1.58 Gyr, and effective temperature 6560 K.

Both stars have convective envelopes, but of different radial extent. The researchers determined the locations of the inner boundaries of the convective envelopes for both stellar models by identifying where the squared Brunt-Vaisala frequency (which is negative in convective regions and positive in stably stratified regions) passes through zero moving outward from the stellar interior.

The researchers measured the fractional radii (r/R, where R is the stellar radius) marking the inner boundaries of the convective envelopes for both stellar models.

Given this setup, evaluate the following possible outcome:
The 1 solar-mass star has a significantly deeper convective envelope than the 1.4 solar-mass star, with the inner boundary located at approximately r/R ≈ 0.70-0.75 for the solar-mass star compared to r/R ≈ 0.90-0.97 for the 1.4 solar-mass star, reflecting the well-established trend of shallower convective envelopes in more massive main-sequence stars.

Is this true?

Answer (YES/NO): YES